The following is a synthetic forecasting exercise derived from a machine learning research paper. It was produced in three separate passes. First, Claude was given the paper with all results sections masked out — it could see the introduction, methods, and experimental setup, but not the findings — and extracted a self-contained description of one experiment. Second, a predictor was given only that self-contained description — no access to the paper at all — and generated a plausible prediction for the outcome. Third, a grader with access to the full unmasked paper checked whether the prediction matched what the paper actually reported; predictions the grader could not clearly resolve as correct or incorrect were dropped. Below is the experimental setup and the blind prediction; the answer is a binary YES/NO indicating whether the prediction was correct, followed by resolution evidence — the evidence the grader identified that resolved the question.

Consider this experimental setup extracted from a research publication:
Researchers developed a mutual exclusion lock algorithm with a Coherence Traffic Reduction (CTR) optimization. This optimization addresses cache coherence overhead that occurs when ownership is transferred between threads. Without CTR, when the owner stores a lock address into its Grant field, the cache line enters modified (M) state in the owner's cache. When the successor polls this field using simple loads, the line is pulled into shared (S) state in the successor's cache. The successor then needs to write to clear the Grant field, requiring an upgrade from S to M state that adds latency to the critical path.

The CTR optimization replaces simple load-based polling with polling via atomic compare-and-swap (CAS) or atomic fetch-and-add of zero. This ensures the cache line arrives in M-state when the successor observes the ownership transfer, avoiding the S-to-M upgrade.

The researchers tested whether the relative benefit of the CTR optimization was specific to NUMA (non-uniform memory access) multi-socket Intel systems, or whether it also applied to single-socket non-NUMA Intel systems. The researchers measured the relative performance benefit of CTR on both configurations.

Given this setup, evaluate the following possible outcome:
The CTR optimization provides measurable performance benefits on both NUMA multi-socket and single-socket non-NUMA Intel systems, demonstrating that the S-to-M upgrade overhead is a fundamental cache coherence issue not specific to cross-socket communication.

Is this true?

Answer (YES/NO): YES